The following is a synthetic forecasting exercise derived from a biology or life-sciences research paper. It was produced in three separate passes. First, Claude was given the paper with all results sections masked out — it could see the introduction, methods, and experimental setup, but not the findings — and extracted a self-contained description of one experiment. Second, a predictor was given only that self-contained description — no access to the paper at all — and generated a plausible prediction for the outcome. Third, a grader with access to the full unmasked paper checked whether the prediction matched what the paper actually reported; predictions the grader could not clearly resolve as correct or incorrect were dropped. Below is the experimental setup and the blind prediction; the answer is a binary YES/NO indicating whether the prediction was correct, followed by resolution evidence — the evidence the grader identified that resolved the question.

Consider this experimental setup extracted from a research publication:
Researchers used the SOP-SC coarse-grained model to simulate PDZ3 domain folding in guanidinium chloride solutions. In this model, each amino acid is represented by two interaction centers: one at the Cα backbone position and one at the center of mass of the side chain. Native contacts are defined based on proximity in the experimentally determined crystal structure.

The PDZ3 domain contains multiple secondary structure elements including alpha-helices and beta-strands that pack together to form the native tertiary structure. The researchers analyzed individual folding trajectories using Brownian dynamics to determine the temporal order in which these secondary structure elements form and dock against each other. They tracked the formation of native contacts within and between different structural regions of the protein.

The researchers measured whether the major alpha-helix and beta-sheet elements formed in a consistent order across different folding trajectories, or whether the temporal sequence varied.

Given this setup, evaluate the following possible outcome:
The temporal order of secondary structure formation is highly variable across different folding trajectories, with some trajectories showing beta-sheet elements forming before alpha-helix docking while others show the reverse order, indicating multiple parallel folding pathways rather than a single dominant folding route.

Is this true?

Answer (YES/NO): NO